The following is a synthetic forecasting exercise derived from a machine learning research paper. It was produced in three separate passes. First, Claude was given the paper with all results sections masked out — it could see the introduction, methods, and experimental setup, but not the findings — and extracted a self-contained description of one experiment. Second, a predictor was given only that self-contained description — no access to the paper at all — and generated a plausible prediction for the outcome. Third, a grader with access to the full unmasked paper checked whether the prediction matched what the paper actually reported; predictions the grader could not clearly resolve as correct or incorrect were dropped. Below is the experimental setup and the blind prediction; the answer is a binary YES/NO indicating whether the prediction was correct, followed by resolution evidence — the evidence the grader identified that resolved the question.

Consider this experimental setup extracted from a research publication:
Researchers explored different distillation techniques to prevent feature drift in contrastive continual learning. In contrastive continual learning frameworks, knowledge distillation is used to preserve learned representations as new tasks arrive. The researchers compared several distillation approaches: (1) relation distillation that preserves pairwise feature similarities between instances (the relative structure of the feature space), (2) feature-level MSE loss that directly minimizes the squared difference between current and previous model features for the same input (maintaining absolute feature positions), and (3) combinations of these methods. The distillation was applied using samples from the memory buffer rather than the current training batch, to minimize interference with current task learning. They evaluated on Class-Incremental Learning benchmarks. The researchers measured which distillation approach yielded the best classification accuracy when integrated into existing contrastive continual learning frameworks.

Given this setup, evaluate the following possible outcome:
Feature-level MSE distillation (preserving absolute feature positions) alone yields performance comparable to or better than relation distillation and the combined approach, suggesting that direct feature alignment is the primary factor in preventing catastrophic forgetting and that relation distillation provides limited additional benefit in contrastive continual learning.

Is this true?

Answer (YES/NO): NO